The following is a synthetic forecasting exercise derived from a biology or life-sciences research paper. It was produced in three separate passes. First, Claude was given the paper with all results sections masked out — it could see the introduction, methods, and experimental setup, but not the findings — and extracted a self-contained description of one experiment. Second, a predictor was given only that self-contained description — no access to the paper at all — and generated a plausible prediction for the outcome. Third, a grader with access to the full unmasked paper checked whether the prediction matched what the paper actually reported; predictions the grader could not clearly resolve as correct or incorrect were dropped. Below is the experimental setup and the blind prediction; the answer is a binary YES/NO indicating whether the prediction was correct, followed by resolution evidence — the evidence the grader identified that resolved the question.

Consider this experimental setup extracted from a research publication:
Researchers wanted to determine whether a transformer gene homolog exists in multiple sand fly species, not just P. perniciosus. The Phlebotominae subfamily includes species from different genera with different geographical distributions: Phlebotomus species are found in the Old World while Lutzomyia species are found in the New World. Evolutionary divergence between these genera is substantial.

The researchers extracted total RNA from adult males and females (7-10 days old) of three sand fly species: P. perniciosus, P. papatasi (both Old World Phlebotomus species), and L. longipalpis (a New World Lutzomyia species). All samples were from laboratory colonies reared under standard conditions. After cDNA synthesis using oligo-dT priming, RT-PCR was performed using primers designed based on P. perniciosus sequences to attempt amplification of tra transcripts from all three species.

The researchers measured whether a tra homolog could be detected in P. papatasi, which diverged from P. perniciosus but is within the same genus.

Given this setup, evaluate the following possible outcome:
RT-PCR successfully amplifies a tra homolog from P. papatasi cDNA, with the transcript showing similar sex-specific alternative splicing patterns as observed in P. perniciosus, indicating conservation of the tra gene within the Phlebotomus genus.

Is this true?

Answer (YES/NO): YES